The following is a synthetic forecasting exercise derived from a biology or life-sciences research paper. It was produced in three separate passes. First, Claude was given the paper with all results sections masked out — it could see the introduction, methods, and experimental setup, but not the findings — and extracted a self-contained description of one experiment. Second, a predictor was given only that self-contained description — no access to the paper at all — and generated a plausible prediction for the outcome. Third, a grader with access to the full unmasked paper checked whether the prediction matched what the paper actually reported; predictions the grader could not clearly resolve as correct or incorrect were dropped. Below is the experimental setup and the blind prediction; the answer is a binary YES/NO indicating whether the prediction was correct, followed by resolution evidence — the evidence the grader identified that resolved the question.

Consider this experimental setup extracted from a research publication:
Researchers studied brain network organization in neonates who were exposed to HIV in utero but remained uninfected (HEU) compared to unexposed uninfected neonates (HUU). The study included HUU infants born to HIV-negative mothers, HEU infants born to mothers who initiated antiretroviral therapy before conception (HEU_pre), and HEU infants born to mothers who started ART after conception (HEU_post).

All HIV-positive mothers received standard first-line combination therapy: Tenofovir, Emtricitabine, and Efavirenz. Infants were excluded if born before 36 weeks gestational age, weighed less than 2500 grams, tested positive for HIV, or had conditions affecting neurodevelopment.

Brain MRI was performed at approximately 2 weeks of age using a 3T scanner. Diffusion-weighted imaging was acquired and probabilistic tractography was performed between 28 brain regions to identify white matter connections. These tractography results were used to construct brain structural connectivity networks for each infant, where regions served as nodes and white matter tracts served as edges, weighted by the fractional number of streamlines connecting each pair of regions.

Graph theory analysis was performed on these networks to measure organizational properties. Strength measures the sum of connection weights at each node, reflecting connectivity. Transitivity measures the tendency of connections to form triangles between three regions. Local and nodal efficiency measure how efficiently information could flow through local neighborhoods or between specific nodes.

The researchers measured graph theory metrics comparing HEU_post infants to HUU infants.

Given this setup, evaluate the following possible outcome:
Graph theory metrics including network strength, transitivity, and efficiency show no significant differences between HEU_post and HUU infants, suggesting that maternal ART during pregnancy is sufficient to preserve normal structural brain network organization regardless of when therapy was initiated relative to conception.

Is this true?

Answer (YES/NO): NO